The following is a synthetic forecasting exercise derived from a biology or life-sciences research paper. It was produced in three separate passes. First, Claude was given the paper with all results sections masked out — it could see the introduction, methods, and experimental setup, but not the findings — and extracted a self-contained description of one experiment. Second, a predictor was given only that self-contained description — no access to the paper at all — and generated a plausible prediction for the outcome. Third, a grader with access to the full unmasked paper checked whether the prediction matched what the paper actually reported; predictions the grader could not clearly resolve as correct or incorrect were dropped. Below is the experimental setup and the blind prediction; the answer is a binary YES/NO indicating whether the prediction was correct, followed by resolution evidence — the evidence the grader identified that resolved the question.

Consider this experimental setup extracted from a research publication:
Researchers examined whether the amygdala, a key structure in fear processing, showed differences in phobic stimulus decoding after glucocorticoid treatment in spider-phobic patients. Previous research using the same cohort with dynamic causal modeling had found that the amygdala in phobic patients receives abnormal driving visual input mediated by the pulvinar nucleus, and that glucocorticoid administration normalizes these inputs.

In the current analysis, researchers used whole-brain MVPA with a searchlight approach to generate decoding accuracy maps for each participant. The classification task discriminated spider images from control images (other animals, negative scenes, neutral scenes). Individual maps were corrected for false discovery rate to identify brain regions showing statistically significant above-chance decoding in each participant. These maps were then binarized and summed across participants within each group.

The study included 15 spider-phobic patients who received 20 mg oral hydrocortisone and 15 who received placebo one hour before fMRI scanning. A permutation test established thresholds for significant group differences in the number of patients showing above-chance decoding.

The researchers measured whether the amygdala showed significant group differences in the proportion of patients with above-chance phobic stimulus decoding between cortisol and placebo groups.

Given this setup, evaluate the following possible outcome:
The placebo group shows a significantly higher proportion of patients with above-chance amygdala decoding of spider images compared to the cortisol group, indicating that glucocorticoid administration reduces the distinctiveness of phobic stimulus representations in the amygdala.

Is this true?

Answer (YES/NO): NO